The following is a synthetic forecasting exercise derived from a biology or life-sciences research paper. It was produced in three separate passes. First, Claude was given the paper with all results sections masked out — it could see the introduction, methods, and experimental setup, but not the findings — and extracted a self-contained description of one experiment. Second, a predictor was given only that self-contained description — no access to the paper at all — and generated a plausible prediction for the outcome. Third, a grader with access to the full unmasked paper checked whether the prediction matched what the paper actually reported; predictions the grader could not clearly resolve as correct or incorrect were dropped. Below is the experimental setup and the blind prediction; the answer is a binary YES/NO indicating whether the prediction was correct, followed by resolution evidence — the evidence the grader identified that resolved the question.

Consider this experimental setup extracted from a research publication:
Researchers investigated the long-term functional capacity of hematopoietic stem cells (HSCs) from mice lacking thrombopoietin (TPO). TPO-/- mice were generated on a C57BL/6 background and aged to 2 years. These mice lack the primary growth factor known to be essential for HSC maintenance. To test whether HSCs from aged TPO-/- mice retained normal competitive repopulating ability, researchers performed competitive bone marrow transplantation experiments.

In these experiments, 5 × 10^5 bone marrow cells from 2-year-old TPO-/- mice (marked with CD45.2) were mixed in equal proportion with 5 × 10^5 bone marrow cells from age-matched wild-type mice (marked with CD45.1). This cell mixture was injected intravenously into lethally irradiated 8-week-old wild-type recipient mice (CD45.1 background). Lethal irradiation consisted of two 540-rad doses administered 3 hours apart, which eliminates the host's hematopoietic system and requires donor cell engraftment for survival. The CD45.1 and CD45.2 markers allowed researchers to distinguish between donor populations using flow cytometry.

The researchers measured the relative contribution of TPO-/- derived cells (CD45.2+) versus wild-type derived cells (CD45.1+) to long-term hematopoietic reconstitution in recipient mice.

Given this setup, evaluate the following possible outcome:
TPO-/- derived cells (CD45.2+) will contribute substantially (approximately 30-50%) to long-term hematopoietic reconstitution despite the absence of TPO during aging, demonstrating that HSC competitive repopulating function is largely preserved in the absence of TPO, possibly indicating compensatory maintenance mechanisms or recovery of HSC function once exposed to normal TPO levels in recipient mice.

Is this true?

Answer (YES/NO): NO